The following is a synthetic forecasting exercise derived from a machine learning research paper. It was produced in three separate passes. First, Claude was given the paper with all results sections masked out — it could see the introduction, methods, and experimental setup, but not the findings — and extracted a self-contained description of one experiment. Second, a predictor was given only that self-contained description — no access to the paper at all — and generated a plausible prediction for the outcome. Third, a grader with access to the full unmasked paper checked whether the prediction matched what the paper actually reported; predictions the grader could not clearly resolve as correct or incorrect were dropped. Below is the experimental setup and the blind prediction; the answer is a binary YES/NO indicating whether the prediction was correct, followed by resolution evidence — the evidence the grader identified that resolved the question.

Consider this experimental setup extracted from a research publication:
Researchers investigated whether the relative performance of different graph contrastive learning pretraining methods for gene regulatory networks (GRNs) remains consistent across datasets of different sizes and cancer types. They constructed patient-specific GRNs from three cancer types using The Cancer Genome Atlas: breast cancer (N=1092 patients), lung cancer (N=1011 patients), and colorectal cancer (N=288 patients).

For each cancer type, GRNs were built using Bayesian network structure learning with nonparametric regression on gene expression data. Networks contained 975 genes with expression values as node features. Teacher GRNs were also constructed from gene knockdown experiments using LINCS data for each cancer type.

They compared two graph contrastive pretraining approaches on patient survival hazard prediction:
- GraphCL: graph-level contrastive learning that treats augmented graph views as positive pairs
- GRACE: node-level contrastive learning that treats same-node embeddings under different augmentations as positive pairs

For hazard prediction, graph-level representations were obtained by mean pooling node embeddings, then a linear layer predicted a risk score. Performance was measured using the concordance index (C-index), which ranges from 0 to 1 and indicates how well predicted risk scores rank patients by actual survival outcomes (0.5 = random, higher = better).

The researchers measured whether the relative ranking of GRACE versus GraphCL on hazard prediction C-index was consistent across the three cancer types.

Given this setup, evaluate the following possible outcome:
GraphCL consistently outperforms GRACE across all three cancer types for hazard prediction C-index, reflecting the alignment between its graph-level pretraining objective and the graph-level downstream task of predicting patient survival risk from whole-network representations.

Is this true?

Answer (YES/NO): NO